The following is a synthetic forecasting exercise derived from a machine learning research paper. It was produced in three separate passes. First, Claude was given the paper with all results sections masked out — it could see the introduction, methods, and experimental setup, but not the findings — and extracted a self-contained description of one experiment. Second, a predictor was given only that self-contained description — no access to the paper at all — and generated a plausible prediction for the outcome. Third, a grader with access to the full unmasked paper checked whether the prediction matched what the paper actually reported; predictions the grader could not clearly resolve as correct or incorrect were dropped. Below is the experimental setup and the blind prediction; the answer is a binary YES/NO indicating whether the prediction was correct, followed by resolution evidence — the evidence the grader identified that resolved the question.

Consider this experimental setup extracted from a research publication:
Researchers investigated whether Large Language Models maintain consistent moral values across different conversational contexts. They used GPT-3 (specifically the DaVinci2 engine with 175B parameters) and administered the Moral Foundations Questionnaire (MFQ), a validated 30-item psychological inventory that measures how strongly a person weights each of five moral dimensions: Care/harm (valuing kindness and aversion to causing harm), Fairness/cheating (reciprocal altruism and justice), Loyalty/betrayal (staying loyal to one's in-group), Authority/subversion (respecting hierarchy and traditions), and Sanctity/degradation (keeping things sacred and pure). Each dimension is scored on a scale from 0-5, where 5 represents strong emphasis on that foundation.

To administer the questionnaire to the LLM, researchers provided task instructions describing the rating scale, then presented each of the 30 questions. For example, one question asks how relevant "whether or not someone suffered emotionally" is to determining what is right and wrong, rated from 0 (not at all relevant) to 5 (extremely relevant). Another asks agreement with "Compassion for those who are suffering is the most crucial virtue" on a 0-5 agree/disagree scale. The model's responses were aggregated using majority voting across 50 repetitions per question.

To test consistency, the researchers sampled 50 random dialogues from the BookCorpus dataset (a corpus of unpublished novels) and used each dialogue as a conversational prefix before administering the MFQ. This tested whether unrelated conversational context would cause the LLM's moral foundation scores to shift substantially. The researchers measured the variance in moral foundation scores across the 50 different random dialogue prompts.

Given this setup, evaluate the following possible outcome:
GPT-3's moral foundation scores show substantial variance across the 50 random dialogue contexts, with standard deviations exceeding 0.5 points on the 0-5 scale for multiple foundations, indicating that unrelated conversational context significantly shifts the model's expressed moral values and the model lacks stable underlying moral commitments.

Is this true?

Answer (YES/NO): NO